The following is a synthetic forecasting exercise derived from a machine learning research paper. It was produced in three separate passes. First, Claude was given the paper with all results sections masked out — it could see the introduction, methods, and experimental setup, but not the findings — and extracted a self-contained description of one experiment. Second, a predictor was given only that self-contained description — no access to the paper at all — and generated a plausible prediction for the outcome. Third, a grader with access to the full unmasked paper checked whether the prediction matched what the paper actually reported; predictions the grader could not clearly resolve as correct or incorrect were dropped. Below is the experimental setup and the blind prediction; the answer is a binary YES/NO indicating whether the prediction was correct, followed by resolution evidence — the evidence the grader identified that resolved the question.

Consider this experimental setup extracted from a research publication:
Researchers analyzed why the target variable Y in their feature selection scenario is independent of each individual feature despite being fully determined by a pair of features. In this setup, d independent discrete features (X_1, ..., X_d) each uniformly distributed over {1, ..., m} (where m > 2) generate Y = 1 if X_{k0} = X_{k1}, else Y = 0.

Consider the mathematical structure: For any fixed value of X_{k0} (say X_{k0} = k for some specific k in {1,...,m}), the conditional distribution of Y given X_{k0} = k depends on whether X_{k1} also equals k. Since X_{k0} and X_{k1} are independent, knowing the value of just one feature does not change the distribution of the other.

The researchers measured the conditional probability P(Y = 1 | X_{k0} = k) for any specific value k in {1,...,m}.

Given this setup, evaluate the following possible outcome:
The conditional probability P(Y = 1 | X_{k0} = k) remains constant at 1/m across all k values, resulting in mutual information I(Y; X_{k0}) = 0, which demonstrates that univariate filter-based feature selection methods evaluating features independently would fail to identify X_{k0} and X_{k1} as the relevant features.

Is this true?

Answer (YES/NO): YES